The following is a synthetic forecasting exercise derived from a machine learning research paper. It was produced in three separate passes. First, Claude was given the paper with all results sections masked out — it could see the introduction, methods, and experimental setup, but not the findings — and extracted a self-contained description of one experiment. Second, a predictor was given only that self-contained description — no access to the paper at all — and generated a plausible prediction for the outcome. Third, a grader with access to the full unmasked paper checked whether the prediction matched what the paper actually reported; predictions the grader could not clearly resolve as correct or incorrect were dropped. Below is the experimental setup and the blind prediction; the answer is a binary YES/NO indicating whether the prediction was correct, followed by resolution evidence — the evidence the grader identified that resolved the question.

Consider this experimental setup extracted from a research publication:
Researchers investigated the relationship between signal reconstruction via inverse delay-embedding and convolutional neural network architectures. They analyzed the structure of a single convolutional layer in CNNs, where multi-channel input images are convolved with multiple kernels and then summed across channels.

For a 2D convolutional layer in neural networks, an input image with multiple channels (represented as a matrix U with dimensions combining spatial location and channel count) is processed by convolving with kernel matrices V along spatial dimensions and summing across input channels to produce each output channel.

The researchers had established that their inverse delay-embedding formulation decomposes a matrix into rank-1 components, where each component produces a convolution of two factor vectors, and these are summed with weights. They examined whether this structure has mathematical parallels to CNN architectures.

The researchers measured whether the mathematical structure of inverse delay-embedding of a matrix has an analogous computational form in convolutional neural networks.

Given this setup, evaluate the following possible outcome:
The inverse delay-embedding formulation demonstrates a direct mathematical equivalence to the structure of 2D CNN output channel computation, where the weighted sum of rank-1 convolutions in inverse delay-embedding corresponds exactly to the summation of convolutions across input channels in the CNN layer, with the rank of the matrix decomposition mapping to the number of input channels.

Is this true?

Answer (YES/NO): NO